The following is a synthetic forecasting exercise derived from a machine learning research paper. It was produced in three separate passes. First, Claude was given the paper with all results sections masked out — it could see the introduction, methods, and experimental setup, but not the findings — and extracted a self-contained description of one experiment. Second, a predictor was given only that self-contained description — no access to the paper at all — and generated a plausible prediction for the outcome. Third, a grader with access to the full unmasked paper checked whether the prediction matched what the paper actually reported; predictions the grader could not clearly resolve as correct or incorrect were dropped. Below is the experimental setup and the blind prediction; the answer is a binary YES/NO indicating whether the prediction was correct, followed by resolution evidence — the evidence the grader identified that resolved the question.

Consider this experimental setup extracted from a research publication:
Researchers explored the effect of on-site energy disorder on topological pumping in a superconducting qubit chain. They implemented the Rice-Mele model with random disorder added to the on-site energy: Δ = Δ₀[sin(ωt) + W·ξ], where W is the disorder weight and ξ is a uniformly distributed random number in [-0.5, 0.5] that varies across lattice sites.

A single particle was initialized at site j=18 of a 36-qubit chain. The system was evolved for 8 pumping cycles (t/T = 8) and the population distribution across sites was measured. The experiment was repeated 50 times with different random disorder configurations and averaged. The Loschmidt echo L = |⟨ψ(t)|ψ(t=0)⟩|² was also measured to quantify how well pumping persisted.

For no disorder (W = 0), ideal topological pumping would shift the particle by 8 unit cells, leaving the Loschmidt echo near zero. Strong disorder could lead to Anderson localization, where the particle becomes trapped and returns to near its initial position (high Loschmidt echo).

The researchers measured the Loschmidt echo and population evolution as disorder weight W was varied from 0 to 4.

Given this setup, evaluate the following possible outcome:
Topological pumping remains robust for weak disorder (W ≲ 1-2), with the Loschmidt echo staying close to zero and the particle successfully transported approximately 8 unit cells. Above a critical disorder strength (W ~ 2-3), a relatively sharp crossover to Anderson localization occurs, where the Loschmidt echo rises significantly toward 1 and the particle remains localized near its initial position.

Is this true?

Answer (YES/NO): NO